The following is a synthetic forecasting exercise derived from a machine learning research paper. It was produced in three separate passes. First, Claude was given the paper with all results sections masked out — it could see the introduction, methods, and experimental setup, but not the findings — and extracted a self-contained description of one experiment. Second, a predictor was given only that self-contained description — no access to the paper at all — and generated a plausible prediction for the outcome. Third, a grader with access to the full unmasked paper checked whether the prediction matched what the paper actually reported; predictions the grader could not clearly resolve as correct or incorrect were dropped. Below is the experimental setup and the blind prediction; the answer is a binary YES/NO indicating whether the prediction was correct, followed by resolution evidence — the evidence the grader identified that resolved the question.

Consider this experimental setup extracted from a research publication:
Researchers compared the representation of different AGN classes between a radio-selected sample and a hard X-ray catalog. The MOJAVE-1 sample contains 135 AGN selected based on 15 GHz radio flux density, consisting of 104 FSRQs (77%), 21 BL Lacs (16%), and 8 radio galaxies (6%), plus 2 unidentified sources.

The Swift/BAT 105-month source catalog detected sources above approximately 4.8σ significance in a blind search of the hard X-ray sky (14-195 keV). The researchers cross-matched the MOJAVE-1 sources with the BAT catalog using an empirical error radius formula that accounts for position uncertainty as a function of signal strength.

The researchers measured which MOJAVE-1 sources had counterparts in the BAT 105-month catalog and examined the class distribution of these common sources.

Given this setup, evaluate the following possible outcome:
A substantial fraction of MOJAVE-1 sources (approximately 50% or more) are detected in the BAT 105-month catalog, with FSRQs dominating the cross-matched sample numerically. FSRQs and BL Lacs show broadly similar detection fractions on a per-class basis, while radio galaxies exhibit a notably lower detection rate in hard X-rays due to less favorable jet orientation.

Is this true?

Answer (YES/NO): NO